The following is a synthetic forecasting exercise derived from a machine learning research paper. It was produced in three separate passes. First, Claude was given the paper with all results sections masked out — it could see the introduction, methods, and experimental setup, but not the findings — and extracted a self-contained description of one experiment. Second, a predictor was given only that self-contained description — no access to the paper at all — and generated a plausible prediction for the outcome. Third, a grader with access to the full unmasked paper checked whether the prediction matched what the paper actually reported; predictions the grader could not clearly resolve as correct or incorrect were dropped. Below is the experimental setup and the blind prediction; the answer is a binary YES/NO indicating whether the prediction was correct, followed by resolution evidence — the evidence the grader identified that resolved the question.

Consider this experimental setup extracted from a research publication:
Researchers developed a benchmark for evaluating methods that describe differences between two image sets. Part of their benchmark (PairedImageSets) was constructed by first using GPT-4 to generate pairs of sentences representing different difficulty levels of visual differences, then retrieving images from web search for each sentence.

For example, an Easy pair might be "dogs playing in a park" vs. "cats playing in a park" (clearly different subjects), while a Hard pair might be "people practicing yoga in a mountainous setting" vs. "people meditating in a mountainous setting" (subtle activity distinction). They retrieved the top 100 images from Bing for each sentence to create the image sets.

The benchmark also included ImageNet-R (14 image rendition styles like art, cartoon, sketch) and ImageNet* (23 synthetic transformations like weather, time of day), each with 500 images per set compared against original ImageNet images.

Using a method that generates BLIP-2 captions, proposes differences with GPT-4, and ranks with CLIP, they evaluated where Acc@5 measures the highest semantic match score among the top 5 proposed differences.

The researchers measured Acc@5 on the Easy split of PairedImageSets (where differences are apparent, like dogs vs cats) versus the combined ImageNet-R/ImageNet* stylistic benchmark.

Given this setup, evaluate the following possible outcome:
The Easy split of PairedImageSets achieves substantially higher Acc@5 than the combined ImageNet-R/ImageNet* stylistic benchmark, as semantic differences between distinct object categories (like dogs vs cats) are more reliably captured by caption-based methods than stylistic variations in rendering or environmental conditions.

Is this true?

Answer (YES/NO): NO